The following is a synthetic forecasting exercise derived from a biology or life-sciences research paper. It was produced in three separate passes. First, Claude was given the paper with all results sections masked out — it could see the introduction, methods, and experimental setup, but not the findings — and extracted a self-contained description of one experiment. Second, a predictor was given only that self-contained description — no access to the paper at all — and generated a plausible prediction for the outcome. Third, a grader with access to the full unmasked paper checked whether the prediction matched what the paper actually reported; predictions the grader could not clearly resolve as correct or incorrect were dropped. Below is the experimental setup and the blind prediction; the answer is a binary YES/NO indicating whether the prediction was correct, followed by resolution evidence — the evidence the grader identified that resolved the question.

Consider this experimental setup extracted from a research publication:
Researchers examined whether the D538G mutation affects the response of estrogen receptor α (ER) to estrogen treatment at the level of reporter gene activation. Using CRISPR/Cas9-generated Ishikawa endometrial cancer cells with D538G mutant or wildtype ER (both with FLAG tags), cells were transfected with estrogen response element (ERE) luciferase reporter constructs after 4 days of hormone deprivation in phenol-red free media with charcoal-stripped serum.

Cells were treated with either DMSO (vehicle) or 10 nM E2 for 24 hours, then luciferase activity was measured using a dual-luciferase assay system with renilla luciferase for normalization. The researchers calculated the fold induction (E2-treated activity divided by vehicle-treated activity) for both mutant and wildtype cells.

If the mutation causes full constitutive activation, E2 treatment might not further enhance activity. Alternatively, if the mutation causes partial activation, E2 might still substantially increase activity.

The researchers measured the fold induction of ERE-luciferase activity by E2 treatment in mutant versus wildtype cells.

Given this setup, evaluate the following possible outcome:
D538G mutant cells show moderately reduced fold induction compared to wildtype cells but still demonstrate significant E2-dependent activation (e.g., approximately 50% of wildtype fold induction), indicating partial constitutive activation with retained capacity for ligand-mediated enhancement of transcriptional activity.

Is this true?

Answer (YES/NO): NO